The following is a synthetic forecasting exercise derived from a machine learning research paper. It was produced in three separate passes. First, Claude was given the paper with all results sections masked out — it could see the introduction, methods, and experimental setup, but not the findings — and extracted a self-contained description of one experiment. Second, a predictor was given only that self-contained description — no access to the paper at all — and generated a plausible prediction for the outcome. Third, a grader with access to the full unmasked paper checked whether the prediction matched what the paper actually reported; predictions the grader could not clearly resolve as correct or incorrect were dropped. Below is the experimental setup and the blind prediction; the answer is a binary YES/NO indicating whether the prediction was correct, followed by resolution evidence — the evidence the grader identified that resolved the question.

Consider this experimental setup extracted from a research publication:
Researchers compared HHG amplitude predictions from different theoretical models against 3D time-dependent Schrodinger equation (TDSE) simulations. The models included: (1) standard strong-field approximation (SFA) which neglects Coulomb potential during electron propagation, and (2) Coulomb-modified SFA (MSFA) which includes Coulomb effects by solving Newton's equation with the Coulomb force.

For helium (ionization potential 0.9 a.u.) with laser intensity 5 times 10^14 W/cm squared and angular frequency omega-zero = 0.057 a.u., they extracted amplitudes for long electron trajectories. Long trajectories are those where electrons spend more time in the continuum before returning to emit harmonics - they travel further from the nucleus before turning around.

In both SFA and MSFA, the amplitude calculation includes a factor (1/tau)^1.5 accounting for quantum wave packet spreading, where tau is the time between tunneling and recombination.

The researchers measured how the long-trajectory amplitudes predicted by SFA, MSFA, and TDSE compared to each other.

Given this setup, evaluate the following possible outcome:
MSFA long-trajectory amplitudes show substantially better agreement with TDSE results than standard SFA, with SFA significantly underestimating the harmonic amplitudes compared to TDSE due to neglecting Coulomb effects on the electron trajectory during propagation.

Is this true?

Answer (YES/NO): NO